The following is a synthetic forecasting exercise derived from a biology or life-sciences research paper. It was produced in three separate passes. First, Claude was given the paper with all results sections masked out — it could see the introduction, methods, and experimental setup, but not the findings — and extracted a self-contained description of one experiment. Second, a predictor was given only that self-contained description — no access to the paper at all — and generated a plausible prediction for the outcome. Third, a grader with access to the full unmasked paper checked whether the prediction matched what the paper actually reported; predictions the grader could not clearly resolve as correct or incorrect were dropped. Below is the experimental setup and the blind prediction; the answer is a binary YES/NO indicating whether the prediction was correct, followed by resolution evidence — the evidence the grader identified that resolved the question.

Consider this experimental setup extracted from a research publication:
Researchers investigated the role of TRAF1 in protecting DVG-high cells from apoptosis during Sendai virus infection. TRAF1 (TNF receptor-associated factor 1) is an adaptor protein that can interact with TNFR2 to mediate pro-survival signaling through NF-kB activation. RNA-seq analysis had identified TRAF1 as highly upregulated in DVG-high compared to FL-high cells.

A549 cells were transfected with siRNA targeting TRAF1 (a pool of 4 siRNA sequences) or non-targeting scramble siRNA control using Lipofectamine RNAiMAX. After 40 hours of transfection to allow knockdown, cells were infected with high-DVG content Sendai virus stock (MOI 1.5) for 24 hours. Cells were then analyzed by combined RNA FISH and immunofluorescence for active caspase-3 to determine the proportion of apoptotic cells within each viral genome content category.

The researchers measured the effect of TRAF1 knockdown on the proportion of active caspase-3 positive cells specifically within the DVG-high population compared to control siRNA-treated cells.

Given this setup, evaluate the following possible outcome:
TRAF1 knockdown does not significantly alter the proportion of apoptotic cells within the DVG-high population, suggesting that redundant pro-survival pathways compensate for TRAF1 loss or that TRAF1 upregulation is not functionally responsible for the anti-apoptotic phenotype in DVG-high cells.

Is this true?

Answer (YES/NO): NO